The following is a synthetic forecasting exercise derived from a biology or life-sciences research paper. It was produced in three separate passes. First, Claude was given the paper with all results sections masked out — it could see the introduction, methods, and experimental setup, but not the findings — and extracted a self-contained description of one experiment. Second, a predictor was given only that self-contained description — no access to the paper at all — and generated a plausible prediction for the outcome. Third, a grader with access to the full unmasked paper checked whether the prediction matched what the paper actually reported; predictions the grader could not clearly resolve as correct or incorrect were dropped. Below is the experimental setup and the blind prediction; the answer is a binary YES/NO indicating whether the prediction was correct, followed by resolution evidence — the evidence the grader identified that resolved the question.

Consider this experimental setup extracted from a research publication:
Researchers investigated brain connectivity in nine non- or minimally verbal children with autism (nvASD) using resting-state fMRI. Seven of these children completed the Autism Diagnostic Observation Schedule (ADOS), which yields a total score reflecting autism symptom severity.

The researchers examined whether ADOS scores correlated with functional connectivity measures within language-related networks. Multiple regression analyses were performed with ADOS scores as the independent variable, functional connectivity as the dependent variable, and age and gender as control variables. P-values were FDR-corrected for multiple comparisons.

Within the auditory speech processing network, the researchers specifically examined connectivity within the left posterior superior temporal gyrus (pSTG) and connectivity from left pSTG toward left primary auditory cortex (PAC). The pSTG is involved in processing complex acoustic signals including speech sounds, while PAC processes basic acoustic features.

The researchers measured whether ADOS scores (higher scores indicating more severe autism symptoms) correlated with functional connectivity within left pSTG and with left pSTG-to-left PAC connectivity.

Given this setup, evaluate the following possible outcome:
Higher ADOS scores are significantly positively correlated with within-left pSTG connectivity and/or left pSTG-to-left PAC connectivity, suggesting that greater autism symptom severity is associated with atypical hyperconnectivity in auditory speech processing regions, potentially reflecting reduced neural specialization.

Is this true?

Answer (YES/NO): YES